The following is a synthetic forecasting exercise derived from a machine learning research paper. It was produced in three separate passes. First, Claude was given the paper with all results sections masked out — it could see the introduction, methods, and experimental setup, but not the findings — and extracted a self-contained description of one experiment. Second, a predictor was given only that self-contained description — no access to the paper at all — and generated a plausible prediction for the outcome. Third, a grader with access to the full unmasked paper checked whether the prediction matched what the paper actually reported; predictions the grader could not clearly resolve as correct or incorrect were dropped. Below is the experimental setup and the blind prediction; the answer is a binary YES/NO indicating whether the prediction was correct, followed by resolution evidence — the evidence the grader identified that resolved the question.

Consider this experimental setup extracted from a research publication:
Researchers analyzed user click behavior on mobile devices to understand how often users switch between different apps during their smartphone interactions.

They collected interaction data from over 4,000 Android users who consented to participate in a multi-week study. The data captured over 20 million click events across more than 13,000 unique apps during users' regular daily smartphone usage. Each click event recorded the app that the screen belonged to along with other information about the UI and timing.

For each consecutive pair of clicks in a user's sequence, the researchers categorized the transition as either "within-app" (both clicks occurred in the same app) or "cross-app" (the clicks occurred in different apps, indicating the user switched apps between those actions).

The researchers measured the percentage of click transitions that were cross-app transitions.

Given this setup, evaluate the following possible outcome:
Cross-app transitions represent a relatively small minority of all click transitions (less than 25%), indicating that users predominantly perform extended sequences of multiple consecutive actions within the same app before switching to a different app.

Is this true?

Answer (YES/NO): NO